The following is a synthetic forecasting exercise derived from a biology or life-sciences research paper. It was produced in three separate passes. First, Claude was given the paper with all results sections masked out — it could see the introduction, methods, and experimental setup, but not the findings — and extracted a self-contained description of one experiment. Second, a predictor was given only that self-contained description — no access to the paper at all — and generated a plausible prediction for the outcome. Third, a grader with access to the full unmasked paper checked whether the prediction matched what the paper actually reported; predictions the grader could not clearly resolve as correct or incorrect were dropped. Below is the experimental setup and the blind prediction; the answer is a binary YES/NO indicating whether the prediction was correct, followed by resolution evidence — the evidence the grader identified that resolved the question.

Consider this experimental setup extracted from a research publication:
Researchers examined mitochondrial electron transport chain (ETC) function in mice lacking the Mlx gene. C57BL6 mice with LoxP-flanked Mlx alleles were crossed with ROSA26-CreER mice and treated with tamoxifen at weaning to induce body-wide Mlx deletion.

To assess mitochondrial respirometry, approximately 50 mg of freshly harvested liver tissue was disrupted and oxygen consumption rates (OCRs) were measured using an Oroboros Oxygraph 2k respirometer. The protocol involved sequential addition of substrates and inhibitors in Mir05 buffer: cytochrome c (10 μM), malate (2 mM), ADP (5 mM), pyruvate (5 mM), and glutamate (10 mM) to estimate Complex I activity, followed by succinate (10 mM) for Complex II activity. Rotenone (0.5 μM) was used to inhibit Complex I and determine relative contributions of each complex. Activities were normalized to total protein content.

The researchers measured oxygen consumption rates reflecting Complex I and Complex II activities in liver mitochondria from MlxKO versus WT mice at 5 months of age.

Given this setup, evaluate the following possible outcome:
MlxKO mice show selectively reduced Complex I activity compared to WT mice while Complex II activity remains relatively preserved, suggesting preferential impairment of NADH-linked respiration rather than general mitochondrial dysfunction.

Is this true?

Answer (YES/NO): NO